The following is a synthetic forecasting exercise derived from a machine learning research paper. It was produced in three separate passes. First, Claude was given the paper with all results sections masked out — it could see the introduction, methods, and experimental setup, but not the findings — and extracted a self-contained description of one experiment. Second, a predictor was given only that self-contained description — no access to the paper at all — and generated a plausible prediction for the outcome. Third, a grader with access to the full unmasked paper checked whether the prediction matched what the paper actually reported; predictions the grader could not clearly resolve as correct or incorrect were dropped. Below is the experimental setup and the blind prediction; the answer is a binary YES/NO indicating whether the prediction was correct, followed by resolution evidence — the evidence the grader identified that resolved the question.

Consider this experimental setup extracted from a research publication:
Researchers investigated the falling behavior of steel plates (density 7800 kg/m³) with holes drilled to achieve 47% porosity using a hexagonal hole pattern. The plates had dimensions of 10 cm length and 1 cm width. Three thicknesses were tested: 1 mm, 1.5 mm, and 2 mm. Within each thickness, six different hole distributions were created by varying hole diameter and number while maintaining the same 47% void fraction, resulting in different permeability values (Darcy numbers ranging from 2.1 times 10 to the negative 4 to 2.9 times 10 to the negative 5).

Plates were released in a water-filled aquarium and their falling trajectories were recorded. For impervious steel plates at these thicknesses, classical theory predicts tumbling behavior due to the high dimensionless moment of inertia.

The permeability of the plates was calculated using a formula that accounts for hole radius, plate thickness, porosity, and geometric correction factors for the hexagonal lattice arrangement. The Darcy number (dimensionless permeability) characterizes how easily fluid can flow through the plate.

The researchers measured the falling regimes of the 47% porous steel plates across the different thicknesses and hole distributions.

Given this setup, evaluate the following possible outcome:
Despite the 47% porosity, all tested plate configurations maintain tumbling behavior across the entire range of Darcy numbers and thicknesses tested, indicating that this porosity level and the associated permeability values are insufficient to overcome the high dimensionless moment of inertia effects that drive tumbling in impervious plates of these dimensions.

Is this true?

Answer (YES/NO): NO